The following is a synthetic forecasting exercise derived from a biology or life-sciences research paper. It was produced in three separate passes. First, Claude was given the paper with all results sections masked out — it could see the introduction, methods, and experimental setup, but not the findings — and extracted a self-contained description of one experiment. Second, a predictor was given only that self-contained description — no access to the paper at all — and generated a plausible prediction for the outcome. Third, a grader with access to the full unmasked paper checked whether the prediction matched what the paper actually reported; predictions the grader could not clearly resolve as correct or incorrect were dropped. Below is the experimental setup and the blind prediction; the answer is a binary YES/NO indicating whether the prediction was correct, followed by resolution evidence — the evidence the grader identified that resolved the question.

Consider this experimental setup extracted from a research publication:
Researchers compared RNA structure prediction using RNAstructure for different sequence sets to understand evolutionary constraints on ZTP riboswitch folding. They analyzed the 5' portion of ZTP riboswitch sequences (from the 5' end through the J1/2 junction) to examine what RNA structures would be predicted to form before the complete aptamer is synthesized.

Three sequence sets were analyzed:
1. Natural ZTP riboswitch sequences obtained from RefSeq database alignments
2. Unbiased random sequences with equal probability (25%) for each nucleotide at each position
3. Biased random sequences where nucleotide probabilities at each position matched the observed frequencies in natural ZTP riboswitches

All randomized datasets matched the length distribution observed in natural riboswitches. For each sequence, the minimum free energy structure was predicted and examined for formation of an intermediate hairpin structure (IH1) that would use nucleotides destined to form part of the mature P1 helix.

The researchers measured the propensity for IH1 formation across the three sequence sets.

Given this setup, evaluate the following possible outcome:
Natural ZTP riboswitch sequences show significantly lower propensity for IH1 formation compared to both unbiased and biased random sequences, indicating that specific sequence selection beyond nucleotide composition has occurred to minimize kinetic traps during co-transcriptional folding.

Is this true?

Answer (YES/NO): NO